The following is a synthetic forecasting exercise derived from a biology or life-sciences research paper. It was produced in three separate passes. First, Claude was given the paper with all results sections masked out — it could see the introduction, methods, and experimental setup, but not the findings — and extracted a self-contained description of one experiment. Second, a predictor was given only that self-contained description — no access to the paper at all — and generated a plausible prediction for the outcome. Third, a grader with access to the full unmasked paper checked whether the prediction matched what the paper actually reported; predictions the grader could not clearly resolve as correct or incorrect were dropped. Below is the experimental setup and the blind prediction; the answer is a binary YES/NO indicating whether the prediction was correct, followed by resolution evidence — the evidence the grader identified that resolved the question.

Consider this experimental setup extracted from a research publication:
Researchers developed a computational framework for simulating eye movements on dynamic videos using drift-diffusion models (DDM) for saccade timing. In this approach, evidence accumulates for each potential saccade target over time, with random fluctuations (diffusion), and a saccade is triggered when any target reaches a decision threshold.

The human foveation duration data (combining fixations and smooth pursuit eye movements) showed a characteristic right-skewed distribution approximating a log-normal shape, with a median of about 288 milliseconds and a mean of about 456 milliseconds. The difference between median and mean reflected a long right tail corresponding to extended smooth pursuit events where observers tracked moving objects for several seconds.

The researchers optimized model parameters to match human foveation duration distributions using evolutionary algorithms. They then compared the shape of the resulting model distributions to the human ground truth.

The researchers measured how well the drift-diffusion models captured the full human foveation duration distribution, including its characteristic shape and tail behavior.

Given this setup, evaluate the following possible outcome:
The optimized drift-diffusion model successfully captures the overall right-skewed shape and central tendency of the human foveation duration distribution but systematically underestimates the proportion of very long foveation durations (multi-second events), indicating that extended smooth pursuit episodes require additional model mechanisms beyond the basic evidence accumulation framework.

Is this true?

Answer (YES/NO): YES